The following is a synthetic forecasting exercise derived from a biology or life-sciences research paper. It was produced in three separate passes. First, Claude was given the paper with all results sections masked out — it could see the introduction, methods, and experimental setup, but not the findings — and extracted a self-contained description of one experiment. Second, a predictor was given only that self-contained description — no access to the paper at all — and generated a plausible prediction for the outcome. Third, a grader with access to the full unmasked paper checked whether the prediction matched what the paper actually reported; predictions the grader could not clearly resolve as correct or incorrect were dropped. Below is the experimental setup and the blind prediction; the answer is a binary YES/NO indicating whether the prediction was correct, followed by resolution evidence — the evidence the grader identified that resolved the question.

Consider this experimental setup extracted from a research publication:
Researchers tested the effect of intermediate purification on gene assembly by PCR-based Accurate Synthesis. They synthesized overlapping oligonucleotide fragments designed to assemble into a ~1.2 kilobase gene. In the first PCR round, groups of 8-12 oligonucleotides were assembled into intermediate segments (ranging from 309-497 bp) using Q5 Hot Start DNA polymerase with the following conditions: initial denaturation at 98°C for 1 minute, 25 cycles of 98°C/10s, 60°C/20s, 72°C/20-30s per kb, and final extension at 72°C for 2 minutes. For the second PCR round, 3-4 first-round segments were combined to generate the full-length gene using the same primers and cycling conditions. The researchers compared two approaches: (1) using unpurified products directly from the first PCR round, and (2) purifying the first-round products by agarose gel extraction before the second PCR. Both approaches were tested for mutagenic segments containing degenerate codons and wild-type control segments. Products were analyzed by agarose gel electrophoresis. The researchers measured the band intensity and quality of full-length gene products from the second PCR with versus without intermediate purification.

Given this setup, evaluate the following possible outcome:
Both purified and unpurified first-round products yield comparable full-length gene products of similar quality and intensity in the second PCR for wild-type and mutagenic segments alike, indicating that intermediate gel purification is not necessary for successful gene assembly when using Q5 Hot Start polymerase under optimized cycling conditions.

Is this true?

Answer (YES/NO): YES